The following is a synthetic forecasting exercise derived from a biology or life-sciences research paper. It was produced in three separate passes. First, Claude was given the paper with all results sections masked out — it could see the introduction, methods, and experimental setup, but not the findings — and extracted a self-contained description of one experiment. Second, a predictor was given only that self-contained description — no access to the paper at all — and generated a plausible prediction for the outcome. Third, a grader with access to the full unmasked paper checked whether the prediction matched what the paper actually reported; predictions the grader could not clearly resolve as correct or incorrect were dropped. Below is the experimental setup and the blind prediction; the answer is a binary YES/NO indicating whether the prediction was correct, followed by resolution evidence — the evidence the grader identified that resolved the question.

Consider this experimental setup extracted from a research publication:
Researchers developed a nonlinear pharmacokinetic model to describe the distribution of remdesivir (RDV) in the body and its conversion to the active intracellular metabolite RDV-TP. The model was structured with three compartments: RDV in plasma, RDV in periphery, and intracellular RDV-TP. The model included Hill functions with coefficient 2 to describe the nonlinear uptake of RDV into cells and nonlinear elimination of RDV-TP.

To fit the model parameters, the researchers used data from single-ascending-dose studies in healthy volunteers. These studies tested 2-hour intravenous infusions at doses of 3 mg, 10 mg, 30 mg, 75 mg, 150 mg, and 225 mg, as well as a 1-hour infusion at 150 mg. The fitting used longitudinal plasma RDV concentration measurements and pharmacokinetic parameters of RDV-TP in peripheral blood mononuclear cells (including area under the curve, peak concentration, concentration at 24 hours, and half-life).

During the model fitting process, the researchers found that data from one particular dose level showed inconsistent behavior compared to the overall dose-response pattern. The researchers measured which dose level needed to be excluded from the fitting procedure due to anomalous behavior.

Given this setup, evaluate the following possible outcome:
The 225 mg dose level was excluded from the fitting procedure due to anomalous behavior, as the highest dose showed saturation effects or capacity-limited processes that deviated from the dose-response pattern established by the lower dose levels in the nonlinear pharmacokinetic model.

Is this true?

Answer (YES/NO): NO